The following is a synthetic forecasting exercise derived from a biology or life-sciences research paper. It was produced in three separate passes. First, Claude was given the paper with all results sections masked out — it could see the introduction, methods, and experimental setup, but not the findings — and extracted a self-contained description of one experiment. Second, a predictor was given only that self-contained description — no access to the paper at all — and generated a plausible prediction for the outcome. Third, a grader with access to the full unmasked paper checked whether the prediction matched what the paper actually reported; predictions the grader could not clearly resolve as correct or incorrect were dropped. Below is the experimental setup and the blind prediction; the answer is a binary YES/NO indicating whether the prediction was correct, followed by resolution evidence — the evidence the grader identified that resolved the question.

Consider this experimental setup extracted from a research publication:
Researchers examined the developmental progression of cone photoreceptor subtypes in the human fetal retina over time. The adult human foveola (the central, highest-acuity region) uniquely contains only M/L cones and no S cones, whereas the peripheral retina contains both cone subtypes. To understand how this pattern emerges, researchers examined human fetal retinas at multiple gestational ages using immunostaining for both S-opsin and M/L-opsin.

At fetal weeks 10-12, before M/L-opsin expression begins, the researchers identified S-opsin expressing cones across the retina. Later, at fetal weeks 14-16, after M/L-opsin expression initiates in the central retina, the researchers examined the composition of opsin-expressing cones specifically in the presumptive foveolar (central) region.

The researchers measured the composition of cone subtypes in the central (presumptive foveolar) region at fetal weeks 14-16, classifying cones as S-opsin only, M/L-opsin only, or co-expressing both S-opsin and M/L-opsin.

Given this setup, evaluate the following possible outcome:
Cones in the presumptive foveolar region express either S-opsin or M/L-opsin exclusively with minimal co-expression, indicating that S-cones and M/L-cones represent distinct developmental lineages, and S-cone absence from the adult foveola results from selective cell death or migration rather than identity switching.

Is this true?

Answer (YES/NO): NO